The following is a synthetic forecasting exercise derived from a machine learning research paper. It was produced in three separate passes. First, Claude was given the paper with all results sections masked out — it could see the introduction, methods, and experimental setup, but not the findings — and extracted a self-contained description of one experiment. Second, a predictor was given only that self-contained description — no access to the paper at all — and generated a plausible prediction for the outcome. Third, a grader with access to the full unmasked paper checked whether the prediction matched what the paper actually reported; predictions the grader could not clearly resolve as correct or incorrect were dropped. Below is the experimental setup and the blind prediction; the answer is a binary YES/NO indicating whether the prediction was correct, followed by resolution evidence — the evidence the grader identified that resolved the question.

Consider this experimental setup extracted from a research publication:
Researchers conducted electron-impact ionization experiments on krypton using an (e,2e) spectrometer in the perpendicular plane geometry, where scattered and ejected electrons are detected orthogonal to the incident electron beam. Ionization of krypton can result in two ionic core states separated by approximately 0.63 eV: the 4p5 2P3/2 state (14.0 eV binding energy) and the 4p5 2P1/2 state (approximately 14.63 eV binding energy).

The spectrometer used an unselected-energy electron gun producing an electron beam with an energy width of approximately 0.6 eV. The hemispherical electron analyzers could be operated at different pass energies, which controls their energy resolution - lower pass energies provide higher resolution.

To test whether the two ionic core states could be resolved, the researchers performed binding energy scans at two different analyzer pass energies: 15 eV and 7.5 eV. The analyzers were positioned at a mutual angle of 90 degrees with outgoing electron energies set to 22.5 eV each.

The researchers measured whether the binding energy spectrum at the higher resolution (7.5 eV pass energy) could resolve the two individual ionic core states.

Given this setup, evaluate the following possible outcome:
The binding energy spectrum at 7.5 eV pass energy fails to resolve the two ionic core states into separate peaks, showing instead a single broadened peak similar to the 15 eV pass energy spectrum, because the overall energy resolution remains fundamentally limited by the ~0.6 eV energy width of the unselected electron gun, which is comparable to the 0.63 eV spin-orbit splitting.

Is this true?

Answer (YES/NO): NO